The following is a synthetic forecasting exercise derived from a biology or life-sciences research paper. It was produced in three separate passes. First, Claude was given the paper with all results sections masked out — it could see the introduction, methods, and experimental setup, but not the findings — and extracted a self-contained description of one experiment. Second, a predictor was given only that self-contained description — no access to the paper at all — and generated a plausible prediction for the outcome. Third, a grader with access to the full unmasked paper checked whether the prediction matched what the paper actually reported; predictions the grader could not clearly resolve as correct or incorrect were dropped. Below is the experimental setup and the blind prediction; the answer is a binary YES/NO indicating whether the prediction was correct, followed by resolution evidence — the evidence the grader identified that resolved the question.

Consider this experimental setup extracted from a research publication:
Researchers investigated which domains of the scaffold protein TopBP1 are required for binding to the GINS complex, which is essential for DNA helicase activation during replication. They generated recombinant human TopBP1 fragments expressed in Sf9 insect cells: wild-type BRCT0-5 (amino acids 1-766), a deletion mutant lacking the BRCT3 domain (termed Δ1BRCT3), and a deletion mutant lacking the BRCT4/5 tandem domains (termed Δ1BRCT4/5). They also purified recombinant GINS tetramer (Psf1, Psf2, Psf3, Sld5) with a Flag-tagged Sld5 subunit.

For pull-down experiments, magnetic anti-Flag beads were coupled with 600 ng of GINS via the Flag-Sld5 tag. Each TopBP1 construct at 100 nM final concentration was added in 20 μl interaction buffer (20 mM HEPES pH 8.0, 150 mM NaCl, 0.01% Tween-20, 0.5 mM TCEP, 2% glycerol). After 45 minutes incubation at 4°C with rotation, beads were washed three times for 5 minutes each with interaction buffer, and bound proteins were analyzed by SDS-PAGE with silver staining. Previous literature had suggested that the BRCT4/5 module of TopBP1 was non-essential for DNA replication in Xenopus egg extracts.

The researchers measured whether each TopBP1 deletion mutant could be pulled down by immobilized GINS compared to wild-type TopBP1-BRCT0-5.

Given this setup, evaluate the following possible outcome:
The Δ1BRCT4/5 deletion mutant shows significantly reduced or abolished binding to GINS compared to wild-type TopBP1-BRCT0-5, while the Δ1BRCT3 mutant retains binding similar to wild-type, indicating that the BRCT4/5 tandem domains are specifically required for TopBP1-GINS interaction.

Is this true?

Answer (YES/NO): YES